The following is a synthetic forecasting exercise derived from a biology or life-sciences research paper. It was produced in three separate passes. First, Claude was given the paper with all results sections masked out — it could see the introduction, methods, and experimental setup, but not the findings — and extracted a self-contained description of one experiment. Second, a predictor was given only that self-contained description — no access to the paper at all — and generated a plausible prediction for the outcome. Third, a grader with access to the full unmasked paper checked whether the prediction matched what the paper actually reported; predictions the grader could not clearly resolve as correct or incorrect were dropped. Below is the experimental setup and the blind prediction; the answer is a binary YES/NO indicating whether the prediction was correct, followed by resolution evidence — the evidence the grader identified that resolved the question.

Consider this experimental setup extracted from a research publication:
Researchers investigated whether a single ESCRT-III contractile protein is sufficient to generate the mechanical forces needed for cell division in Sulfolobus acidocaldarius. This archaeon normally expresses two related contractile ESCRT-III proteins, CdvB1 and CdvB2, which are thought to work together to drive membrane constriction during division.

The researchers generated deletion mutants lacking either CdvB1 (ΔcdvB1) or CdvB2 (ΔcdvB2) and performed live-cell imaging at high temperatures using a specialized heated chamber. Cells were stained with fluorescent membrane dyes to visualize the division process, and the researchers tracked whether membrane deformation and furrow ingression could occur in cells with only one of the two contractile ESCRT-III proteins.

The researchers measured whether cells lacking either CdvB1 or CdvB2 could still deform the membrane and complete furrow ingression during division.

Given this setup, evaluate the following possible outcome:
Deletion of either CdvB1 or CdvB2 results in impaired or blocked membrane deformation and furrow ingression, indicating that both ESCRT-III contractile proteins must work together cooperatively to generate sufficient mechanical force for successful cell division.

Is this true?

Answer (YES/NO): NO